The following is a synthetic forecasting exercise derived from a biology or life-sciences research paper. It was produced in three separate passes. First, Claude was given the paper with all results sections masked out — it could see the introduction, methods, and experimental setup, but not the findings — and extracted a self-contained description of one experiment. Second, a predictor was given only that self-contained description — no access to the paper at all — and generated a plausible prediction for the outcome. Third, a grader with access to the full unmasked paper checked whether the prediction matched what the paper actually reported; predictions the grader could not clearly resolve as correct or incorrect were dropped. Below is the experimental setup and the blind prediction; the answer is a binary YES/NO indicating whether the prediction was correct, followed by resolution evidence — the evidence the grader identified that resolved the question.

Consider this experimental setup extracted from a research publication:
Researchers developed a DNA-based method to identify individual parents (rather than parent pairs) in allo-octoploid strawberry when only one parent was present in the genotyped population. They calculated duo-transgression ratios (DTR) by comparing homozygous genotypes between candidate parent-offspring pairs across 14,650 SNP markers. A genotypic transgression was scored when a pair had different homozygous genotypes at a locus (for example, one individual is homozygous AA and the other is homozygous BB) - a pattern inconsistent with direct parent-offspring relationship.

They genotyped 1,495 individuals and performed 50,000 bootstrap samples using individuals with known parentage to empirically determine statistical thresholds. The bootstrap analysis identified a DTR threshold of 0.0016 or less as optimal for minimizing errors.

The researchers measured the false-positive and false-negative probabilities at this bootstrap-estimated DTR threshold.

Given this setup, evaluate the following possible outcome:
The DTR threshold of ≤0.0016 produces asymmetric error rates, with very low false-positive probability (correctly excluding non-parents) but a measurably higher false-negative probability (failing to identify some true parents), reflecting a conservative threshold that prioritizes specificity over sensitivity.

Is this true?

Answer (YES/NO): YES